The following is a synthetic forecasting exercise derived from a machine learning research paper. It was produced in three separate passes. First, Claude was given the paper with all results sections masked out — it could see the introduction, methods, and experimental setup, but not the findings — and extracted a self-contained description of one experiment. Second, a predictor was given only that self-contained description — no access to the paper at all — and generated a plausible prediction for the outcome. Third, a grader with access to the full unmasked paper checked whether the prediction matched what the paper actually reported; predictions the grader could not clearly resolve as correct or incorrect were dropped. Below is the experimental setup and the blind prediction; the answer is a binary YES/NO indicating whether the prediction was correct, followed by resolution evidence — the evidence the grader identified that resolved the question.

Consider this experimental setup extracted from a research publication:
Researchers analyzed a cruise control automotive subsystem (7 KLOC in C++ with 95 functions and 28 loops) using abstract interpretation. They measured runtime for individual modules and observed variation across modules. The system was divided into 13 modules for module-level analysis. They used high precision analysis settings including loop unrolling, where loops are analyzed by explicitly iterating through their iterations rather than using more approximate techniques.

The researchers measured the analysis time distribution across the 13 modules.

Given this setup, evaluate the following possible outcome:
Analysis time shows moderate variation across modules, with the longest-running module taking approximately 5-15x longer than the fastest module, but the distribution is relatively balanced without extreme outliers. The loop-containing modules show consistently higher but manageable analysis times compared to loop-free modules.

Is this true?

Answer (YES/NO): NO